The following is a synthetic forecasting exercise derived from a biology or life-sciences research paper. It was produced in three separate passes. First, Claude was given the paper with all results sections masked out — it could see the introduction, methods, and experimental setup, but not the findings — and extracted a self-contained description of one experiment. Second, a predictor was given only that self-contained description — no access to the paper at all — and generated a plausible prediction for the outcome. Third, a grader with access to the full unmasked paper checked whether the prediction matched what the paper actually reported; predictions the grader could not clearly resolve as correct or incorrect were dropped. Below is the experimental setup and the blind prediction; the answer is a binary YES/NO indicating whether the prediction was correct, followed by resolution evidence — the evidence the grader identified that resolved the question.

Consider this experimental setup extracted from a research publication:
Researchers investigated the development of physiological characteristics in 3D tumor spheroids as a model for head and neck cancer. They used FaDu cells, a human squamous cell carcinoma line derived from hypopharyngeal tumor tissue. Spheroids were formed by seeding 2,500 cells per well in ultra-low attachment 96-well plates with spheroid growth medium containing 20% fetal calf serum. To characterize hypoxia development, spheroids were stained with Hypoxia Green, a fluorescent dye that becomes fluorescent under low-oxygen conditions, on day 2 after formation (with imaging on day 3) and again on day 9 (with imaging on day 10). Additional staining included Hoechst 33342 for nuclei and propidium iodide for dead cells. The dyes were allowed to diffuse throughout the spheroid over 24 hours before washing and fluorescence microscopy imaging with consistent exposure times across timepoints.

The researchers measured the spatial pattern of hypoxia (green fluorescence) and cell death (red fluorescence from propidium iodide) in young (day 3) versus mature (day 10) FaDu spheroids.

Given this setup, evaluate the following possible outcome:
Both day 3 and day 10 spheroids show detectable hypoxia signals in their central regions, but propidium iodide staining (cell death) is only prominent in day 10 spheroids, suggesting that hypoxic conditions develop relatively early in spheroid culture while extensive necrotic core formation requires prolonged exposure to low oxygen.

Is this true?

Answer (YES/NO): YES